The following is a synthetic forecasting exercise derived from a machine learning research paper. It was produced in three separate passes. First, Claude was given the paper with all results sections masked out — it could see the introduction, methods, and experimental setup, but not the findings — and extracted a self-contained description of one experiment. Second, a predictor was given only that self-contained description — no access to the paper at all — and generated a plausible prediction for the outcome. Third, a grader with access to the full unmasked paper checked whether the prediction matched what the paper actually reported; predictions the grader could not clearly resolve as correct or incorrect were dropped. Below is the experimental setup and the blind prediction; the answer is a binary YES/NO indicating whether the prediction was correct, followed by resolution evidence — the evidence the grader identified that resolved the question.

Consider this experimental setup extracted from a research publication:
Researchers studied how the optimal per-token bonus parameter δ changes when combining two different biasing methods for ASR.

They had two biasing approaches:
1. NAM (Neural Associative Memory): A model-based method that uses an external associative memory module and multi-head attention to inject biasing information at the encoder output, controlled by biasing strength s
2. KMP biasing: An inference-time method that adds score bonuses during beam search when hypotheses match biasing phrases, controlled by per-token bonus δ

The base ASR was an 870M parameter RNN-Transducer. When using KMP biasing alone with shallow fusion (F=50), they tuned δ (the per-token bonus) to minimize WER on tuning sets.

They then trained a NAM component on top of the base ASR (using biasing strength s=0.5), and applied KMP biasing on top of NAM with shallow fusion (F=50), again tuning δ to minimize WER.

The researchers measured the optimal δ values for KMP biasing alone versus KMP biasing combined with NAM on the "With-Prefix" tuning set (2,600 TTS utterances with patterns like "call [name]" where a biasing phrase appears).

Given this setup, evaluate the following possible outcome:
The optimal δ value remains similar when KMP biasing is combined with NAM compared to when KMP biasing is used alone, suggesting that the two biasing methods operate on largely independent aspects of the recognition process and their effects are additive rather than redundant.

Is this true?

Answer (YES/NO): NO